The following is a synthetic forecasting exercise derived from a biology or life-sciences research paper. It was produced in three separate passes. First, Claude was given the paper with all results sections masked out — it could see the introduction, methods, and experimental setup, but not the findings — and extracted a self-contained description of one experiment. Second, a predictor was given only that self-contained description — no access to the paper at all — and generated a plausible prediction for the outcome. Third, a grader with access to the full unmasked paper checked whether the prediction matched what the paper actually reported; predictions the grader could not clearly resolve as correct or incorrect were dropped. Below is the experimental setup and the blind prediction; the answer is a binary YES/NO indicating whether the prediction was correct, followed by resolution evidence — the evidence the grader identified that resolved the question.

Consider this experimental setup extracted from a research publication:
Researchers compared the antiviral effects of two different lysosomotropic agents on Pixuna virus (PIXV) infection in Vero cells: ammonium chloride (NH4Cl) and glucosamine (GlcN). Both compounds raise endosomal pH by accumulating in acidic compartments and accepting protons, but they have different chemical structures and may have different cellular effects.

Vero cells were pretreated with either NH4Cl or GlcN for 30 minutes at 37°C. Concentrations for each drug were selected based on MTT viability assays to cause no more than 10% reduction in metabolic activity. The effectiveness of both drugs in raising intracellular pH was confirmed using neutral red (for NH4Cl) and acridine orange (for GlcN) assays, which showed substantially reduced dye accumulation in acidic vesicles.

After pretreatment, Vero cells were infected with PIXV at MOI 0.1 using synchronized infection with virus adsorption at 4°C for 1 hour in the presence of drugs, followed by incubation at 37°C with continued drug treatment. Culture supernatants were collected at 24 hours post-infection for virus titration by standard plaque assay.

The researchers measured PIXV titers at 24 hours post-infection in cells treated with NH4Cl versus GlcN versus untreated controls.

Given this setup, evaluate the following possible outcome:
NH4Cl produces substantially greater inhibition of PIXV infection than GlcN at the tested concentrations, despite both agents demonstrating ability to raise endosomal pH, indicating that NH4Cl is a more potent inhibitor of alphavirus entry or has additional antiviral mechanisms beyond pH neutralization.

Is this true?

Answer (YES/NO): YES